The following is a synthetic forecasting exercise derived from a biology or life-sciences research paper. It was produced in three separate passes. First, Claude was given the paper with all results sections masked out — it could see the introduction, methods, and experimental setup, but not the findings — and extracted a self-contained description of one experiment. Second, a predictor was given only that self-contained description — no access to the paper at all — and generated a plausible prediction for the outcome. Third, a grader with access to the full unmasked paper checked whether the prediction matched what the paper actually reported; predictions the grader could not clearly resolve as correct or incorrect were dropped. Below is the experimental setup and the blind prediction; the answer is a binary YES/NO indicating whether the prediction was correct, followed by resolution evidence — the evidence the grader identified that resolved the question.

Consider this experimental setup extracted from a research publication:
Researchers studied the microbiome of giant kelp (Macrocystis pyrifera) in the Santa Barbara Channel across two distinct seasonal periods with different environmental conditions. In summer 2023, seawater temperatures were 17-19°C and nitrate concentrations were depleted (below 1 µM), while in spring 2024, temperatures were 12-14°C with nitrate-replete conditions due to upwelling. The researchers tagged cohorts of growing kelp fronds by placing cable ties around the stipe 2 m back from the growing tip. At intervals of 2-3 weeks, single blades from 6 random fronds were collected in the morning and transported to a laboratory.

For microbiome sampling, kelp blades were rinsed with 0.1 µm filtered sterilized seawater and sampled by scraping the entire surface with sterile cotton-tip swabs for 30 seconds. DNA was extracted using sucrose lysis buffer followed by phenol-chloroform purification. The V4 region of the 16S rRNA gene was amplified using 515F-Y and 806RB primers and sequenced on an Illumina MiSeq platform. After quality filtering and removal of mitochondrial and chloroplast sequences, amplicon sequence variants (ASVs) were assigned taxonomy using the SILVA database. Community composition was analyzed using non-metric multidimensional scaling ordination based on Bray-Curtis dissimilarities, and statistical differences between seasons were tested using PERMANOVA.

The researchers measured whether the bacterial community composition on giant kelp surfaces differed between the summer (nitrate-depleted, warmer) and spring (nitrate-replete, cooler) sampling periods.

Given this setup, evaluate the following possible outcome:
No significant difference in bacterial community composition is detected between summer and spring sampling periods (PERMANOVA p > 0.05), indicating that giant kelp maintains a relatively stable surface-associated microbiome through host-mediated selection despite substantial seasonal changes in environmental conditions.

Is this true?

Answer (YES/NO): NO